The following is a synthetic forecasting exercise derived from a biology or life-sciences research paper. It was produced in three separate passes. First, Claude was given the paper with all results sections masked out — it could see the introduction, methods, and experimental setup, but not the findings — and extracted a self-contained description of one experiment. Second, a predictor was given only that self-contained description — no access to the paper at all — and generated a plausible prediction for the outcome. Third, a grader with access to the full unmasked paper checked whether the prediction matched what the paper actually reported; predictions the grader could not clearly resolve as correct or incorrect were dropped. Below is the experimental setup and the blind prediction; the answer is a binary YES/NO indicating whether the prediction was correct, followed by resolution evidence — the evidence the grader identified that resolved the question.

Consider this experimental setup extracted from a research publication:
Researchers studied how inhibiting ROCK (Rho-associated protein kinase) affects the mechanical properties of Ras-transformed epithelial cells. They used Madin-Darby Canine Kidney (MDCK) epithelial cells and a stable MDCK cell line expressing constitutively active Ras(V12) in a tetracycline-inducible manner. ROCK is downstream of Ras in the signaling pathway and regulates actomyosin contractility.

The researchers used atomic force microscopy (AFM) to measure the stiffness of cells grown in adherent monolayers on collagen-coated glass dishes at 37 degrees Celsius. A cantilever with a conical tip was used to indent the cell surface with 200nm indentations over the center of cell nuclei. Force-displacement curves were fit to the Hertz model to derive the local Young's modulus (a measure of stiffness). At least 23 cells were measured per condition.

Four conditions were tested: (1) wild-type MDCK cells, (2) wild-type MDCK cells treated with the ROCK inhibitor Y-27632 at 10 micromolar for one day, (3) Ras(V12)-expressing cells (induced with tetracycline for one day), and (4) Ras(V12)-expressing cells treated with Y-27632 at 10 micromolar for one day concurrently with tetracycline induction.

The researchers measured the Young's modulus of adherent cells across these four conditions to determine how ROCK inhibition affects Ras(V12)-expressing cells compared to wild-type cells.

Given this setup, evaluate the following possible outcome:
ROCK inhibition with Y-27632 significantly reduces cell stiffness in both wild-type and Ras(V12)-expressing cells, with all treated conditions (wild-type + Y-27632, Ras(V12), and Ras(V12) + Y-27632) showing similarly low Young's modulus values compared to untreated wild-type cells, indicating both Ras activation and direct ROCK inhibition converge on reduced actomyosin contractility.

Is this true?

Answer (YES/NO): NO